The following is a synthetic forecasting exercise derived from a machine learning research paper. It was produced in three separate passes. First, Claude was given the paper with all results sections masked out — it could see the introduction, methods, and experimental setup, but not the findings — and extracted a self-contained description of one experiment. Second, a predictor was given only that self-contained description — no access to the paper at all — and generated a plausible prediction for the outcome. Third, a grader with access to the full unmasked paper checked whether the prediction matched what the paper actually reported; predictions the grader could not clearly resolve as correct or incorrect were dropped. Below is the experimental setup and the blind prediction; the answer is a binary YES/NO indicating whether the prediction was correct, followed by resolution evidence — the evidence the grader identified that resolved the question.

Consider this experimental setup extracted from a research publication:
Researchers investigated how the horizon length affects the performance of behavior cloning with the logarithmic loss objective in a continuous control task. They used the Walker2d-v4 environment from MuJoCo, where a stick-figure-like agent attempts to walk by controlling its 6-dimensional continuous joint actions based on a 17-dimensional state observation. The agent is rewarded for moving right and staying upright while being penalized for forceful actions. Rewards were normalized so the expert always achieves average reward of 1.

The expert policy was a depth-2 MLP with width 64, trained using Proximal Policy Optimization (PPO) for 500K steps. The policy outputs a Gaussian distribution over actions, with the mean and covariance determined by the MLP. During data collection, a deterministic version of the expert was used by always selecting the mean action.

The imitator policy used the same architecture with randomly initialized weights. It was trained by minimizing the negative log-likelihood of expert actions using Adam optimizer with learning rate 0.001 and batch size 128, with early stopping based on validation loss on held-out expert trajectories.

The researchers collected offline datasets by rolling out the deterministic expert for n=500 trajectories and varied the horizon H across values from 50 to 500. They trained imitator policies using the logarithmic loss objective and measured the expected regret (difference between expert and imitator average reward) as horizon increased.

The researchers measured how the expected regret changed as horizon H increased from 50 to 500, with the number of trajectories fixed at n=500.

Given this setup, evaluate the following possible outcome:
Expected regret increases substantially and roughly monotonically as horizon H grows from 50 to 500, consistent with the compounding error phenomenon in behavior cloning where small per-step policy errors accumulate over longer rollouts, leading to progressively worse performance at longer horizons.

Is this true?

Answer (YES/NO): NO